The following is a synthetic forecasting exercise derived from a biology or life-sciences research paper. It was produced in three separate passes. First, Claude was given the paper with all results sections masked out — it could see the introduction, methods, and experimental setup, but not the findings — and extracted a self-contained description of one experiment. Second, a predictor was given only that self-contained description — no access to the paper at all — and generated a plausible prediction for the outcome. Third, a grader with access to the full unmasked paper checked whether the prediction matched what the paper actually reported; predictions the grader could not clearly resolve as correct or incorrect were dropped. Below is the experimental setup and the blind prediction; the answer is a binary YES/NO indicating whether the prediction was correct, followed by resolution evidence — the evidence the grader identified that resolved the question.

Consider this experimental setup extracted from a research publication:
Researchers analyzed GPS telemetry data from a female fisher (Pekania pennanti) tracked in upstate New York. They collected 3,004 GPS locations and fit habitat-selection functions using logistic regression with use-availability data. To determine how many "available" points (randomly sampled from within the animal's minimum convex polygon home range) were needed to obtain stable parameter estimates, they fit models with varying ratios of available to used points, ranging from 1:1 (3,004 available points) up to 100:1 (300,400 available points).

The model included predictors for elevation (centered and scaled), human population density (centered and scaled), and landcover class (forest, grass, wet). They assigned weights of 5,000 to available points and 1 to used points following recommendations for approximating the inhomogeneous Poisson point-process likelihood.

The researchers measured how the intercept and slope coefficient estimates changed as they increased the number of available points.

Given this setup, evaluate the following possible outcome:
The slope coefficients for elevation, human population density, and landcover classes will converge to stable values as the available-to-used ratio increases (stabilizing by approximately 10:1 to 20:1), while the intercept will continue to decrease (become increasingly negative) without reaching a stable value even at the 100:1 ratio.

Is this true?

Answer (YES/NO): YES